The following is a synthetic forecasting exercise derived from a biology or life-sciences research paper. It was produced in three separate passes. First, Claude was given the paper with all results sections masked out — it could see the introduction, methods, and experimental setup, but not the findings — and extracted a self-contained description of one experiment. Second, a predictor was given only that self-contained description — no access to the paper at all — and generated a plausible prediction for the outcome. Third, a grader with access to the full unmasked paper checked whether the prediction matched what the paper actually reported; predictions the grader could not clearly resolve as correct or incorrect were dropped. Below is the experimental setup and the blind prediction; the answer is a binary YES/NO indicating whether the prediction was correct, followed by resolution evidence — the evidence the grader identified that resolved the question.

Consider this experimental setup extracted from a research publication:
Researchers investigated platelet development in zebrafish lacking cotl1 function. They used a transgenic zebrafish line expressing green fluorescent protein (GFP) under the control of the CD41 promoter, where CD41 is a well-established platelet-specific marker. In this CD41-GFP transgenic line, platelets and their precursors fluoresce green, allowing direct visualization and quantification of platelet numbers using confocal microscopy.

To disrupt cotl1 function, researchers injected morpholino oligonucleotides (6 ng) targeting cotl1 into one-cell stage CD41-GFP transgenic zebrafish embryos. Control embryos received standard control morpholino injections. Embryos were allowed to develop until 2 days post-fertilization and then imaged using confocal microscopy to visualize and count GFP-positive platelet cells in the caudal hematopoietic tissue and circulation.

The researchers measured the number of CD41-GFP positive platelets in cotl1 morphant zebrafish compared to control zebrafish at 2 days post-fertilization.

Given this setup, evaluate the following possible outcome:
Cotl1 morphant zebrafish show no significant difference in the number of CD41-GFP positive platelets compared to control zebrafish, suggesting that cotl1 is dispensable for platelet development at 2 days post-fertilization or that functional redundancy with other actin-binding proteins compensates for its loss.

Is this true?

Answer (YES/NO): NO